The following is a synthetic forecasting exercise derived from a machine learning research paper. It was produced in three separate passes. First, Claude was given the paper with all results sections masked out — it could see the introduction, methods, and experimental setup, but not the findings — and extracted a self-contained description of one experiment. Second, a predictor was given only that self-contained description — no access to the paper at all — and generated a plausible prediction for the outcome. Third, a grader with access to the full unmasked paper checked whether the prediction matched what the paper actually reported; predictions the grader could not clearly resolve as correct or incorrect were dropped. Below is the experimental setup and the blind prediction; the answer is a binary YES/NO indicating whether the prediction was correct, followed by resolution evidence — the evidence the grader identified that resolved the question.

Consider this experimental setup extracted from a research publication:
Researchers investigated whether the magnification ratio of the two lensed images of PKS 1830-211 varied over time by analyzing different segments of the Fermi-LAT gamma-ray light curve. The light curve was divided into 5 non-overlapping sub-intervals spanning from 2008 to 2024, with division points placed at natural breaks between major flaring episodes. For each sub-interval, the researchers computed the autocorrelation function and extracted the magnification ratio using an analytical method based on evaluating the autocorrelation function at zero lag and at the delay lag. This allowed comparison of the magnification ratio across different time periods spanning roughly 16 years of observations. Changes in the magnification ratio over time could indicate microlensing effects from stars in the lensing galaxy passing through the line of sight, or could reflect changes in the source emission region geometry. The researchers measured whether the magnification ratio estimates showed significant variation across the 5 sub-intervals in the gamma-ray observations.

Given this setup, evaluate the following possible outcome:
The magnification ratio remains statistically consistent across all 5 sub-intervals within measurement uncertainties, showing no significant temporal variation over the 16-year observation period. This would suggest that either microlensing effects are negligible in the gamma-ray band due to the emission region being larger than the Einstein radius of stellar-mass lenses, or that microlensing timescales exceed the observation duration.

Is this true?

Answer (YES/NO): YES